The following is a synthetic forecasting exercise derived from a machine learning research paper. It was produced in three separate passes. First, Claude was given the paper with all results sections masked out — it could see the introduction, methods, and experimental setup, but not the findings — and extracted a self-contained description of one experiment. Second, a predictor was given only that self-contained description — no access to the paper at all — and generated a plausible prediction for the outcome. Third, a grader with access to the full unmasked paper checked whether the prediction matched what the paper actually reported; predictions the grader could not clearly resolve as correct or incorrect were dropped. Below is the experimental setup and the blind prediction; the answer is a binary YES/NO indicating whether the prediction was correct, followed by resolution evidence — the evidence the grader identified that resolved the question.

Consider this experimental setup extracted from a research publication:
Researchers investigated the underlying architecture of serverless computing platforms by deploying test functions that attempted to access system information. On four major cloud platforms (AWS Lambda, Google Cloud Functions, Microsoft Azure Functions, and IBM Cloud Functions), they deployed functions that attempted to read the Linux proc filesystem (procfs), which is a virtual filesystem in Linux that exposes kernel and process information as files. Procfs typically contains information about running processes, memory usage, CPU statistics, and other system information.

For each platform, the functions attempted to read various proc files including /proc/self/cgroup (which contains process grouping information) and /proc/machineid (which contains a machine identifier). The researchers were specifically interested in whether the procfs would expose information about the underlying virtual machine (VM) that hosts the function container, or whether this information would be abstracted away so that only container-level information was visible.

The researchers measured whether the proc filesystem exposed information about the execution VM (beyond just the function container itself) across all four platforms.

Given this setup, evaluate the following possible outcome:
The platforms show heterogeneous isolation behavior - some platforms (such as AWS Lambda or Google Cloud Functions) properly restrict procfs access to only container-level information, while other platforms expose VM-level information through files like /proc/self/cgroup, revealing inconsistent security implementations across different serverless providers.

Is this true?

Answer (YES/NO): NO